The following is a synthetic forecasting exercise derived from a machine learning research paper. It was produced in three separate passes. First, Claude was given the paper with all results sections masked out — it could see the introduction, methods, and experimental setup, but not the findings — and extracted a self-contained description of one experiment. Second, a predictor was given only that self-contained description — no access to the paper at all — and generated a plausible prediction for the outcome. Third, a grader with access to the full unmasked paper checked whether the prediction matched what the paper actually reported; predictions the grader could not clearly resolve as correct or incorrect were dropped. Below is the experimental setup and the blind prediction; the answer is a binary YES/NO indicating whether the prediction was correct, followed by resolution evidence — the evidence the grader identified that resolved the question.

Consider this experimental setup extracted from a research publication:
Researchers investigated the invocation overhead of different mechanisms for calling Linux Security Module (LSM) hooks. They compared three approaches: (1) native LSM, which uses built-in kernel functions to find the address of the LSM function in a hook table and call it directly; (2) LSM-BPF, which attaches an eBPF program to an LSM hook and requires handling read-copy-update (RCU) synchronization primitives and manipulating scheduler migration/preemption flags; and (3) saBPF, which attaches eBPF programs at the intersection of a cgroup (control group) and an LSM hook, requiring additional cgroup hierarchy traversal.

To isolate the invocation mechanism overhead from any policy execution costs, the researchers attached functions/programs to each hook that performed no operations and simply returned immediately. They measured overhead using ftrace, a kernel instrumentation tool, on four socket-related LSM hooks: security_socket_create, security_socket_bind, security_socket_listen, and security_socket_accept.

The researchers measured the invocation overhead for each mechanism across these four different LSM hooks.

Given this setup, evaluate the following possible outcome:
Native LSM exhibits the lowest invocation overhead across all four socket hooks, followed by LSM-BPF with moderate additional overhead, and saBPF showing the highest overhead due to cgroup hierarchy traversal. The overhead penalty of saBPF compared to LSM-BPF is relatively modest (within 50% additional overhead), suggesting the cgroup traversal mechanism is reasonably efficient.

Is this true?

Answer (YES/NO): YES